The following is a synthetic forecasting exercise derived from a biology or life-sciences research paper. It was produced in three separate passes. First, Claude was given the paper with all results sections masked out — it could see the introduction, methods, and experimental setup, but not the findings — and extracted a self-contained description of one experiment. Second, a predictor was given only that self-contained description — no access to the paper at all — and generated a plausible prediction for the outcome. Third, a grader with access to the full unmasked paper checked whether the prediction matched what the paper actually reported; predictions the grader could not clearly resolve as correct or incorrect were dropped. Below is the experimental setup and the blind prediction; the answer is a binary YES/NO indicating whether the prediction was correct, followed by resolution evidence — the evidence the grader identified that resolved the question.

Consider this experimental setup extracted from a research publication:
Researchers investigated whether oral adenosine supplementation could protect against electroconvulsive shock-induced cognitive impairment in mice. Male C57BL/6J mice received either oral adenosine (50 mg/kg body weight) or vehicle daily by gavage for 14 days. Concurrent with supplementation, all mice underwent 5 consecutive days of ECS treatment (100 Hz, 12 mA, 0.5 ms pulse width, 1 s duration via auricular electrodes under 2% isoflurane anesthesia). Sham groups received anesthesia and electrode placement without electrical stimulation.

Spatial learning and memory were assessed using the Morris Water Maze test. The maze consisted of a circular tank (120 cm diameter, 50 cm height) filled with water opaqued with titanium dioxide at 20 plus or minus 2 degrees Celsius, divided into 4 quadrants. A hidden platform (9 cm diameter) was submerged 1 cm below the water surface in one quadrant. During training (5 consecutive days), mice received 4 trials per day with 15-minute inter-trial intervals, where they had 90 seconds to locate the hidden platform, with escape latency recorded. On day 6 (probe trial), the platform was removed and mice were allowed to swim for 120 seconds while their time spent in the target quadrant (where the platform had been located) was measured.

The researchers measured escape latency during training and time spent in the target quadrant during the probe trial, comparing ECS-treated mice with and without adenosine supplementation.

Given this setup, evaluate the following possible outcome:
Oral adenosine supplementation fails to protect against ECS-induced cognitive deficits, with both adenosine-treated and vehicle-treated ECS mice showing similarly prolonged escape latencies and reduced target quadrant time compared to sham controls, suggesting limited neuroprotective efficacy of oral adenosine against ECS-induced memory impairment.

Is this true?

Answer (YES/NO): NO